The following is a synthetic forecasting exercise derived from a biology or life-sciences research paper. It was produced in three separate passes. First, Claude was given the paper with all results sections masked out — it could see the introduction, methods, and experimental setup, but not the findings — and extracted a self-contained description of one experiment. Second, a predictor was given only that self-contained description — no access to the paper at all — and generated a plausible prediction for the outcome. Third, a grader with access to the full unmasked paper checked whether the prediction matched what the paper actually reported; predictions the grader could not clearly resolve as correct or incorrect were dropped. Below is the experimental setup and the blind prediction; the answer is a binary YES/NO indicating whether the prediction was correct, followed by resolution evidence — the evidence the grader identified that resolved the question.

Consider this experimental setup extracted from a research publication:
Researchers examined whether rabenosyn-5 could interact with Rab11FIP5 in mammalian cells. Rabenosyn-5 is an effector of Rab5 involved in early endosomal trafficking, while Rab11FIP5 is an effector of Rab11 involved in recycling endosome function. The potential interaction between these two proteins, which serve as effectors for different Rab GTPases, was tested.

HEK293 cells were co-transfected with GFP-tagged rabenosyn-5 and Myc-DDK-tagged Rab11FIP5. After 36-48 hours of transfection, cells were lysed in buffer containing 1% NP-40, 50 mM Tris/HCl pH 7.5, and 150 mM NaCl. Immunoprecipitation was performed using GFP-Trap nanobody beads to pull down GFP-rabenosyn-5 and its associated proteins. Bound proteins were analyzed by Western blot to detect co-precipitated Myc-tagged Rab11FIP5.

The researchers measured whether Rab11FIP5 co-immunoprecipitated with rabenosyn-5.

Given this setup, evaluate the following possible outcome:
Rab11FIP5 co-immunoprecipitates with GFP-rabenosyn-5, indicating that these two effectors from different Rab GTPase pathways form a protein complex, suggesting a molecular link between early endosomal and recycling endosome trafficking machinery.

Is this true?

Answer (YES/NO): YES